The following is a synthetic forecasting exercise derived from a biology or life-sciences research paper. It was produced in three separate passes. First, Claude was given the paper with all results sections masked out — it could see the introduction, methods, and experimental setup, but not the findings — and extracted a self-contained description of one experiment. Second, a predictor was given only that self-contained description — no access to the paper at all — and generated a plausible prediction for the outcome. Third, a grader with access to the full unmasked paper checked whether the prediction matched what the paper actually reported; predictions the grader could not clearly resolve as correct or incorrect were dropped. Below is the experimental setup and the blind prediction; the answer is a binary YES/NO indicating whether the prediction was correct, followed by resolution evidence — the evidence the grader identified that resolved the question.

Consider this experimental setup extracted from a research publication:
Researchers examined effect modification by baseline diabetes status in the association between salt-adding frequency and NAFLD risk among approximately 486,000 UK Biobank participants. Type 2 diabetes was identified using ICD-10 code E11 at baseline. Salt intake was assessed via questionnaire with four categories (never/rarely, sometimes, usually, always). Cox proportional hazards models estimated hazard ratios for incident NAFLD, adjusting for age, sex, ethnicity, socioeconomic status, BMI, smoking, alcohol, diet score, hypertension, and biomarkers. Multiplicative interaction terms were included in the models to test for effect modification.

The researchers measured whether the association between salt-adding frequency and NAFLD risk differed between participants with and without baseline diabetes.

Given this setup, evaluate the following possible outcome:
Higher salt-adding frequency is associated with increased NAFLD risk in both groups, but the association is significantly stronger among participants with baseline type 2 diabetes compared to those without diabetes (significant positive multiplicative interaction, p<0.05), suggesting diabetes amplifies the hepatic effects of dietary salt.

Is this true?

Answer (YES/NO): NO